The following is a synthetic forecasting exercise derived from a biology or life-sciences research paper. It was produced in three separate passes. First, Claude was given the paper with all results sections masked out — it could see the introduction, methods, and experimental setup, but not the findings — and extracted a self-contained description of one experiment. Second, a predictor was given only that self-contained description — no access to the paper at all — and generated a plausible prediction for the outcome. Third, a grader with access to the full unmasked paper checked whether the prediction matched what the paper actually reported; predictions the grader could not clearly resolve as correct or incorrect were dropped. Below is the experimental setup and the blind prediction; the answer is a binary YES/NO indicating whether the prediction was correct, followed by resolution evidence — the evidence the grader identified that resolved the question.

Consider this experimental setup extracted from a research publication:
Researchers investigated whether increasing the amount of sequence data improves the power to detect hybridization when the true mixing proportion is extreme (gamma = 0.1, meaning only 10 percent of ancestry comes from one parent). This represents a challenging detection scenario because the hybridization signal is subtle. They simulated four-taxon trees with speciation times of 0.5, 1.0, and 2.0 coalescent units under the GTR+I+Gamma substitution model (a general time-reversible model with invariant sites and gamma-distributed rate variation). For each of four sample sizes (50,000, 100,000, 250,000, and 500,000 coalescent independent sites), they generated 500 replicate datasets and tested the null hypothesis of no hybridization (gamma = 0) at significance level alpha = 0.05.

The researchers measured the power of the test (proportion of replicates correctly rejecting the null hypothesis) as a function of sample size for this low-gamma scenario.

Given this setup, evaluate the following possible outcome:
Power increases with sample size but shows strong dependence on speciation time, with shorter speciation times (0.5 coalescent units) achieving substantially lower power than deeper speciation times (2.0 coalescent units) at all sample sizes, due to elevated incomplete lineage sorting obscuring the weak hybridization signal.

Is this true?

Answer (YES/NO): NO